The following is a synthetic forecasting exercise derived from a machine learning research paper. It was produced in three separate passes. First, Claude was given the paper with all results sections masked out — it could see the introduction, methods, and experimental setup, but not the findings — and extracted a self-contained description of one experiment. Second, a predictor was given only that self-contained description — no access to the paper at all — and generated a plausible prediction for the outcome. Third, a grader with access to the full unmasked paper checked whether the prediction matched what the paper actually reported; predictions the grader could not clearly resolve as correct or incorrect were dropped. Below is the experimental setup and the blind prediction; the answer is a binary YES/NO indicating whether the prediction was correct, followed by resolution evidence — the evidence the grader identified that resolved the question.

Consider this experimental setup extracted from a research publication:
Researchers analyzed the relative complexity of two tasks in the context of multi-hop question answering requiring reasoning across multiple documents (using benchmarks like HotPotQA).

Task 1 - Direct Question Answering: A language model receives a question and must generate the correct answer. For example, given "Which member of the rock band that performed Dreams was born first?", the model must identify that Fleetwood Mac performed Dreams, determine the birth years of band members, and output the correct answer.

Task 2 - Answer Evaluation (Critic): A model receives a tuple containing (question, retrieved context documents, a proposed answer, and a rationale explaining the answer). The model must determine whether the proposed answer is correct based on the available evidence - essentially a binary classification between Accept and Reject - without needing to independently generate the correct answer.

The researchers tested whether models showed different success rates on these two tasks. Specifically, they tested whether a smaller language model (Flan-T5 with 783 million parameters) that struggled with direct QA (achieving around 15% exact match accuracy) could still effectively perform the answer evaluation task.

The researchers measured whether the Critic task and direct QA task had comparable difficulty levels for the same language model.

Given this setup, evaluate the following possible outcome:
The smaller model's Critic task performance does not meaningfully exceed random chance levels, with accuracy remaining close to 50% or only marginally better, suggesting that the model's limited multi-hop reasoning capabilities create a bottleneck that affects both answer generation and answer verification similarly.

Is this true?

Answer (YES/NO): NO